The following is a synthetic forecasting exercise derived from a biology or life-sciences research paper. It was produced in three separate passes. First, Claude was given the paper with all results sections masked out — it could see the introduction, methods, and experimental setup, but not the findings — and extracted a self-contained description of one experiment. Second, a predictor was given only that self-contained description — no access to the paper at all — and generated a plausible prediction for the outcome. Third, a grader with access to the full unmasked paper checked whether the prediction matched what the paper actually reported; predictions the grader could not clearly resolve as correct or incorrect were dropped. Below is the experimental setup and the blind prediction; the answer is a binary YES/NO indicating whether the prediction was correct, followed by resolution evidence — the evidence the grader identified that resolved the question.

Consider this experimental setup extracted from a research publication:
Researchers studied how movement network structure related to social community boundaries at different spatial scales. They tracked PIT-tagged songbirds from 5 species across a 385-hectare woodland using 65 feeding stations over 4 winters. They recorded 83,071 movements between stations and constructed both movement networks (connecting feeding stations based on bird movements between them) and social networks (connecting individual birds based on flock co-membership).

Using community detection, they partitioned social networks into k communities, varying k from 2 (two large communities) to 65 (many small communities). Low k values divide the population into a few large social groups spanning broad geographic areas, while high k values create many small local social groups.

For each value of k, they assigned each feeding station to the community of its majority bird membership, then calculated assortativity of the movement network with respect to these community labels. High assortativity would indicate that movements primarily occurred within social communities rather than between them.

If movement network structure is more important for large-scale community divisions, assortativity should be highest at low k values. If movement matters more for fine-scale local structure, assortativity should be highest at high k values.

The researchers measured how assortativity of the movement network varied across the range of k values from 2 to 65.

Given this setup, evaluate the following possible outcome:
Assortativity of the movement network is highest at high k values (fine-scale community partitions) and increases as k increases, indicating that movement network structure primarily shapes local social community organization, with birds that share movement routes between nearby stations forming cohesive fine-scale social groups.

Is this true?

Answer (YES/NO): NO